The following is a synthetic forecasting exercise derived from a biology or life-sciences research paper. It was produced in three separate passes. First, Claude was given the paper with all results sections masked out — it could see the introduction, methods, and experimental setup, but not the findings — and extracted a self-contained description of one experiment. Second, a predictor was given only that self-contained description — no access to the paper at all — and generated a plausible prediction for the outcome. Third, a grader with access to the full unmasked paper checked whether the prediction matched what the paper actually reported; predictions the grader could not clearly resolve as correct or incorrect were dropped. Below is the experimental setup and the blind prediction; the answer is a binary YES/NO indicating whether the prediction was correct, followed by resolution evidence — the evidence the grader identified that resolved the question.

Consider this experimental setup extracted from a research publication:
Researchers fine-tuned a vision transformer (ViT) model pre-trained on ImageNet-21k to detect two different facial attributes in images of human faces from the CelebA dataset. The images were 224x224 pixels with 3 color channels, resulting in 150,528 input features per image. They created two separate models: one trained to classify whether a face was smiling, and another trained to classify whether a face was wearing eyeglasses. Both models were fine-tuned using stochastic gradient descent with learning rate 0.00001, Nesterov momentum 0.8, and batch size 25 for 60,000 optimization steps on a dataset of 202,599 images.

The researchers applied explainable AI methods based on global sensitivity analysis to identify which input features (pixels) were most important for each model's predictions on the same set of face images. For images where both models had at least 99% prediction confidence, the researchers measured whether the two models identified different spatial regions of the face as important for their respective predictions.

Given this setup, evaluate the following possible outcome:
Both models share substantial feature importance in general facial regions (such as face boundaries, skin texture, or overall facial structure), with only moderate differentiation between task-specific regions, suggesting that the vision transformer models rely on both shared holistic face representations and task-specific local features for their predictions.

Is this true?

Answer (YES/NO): NO